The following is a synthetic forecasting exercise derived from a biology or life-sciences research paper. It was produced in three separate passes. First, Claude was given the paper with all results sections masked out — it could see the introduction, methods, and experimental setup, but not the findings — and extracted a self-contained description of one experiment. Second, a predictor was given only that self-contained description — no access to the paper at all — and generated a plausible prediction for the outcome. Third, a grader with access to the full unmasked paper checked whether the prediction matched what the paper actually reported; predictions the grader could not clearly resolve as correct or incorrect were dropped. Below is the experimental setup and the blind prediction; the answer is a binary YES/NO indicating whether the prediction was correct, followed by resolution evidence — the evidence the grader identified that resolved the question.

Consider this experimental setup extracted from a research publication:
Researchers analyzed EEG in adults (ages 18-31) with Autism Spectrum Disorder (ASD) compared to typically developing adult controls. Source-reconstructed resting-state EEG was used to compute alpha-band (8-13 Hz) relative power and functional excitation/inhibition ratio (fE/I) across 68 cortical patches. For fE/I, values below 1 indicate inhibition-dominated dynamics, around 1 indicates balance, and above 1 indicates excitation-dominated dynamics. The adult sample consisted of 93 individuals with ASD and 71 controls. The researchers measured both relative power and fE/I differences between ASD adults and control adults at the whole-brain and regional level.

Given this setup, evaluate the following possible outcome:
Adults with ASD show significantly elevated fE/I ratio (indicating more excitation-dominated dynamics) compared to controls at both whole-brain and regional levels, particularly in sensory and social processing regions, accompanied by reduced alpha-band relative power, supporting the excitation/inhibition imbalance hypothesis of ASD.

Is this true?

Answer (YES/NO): NO